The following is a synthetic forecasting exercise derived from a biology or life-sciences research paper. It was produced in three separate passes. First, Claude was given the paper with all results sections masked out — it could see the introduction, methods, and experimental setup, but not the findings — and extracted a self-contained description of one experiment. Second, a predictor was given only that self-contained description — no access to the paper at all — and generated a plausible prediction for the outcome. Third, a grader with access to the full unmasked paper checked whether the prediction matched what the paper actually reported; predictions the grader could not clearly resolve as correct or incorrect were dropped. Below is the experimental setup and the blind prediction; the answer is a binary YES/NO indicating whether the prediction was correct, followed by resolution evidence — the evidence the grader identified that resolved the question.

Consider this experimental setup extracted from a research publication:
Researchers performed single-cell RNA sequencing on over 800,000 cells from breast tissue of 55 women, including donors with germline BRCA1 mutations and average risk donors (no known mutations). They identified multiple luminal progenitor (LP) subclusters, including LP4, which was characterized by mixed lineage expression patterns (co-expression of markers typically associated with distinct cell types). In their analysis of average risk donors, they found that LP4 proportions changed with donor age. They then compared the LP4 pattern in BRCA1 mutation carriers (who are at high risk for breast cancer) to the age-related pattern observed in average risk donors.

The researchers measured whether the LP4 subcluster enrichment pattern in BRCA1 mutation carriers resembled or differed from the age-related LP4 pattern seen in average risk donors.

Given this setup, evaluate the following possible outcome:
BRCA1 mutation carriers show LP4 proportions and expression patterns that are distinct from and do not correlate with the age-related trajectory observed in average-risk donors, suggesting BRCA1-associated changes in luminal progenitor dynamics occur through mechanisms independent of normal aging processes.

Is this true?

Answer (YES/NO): NO